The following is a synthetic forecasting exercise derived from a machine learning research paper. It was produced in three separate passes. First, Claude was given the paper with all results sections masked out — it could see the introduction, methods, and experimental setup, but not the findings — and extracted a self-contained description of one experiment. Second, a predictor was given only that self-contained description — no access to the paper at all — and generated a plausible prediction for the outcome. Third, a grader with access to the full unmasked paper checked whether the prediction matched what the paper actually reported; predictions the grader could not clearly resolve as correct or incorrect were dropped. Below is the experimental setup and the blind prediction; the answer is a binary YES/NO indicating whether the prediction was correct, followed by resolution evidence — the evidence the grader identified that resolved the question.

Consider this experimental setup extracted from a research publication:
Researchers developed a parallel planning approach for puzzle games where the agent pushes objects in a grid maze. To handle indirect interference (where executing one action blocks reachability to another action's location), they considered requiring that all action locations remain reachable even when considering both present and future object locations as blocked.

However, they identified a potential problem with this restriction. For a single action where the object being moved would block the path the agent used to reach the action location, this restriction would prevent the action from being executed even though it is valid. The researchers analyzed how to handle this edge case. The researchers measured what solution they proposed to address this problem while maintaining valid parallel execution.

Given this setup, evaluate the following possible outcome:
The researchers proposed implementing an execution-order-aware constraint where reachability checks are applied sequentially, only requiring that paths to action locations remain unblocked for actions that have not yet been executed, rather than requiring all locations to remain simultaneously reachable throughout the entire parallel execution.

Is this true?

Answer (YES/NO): NO